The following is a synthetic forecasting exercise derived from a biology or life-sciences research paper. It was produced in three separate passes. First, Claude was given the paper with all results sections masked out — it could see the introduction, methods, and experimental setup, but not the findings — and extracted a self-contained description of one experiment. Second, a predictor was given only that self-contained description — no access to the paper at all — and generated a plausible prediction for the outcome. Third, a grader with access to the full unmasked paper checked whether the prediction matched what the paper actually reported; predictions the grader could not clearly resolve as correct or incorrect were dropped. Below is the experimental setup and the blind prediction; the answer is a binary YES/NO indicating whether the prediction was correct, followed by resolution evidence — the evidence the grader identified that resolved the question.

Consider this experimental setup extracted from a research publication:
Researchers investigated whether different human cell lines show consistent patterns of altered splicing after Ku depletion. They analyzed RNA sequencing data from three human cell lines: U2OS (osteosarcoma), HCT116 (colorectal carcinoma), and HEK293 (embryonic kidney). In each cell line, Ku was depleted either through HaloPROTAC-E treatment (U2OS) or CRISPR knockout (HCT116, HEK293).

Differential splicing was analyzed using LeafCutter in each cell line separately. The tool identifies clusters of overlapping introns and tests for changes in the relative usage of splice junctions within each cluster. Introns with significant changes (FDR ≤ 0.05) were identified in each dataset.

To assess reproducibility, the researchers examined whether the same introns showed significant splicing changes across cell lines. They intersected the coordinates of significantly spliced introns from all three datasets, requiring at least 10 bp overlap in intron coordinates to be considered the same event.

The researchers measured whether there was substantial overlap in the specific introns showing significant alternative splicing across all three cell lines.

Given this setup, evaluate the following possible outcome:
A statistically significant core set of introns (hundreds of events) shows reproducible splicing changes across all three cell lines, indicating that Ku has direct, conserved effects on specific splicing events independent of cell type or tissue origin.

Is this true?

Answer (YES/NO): YES